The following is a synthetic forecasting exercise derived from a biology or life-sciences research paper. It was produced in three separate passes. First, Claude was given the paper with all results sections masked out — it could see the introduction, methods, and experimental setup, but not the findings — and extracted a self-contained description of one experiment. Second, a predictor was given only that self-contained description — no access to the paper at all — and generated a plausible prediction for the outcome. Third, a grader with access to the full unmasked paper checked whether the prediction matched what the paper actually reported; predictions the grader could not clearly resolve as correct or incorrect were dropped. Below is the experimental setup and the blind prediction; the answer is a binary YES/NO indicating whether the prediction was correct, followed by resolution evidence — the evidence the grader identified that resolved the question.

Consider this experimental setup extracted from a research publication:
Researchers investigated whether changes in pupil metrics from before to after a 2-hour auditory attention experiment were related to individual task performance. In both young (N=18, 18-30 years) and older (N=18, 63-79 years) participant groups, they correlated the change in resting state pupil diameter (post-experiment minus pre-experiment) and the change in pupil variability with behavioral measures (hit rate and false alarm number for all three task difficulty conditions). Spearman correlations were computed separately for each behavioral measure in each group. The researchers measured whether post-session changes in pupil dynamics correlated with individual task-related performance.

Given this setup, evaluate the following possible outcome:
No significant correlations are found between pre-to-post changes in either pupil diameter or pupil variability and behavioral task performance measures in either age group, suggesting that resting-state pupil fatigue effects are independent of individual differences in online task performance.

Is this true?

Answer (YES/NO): NO